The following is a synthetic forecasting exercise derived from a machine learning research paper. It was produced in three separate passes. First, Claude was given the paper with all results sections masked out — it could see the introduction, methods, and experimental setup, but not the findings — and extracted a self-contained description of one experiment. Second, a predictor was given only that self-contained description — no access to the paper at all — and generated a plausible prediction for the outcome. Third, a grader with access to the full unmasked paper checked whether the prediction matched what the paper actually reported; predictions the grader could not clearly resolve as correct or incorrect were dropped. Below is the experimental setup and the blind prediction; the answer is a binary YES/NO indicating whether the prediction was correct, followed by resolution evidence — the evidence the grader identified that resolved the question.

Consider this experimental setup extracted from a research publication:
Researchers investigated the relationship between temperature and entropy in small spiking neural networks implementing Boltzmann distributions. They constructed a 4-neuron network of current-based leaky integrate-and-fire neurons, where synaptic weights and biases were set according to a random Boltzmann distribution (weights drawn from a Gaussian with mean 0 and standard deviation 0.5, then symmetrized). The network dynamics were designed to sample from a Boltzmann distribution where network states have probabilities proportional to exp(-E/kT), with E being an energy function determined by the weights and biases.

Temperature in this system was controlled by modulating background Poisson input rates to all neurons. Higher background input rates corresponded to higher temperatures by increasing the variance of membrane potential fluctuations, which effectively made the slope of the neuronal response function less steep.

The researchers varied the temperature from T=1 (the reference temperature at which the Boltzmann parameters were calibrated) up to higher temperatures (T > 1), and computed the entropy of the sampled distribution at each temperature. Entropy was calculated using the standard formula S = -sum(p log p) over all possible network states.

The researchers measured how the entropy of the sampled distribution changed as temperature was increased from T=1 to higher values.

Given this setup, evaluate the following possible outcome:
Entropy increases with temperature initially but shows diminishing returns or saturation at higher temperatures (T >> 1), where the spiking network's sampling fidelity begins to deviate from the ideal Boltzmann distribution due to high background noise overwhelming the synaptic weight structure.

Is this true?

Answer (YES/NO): NO